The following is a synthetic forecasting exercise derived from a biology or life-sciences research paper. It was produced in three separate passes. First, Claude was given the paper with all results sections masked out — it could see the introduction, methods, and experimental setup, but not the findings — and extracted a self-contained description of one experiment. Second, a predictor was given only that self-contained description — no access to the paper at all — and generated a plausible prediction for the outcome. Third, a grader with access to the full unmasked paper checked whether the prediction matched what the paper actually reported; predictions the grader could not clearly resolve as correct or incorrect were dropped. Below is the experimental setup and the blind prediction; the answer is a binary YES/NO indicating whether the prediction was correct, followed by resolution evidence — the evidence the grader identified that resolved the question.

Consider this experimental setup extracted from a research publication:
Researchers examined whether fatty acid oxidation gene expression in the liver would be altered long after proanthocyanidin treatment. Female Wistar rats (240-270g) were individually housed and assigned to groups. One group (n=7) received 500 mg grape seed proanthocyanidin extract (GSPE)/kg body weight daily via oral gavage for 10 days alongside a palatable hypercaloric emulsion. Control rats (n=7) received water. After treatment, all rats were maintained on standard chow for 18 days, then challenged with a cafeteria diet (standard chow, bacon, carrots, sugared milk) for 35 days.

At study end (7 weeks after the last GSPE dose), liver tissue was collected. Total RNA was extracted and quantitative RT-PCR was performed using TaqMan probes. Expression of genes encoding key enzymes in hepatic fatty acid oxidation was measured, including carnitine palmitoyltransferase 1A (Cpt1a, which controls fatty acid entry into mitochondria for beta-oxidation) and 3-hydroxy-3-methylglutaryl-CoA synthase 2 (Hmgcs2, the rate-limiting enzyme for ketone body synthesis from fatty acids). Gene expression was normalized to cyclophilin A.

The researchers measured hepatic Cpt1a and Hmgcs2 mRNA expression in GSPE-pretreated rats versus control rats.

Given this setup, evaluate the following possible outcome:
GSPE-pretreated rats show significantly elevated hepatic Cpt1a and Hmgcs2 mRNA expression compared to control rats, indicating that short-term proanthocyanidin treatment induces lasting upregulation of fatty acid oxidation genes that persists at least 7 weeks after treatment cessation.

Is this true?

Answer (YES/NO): YES